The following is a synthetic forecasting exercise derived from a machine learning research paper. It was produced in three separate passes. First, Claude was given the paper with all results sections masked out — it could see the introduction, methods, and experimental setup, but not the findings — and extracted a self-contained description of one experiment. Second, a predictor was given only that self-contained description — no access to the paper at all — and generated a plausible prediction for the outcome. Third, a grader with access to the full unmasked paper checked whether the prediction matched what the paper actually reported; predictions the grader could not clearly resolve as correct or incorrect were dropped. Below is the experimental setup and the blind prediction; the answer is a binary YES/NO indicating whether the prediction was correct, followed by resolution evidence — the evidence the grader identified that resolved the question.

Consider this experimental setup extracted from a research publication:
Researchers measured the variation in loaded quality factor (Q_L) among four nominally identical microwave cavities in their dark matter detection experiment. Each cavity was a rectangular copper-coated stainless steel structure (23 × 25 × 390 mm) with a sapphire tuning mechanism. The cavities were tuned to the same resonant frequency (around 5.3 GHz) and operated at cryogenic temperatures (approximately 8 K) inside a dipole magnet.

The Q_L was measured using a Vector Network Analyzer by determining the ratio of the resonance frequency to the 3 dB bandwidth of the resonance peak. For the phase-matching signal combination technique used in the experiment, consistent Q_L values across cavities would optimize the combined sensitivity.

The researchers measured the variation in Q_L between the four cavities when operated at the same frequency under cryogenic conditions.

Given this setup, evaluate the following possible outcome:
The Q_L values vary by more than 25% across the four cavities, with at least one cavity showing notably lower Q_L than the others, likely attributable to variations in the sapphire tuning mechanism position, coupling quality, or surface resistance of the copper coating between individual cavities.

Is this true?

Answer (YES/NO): NO